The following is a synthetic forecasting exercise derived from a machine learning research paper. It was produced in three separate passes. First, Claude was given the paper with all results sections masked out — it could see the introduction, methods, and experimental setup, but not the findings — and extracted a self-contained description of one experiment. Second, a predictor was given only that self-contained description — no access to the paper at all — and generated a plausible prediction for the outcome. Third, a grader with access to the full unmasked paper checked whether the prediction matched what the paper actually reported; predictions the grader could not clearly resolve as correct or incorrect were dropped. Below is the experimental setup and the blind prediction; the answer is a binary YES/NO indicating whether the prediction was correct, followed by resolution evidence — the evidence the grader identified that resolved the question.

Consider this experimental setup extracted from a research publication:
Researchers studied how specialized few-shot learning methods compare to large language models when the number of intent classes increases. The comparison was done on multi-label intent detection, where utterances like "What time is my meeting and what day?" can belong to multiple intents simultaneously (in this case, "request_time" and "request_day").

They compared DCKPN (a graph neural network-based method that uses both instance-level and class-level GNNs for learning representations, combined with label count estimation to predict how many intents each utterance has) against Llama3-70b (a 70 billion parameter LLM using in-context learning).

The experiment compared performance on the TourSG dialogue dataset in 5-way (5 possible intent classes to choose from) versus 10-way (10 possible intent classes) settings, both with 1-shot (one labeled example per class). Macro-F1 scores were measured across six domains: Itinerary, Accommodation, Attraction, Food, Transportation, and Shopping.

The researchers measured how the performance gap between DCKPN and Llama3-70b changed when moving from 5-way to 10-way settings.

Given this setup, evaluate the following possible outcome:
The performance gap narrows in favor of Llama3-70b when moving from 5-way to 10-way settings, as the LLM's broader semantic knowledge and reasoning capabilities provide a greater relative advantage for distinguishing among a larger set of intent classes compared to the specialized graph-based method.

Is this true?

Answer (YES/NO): YES